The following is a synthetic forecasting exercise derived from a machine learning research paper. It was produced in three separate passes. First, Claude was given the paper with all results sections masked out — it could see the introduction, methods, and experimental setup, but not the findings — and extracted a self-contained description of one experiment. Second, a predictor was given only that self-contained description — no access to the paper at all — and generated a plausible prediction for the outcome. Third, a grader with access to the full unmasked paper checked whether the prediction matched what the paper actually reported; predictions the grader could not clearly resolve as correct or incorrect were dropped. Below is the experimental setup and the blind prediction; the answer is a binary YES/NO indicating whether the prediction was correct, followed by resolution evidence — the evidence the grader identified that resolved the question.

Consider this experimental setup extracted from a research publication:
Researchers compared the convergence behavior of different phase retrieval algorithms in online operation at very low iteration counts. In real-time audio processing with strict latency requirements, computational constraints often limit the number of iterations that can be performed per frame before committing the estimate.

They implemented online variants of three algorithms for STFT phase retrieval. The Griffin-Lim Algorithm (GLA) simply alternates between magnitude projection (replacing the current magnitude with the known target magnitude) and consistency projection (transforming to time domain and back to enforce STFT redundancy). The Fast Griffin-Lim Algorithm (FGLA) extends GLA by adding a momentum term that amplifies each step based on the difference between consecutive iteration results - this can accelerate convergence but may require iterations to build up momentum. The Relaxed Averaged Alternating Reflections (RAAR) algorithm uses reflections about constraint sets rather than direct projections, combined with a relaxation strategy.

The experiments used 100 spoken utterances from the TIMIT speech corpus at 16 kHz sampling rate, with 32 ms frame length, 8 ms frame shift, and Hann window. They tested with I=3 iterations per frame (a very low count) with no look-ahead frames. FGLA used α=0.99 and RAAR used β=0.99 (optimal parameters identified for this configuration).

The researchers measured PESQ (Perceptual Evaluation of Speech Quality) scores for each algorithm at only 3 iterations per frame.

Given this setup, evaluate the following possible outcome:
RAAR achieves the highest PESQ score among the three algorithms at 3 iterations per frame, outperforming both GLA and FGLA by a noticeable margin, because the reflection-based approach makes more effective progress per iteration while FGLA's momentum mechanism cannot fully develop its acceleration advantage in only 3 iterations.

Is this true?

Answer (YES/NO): NO